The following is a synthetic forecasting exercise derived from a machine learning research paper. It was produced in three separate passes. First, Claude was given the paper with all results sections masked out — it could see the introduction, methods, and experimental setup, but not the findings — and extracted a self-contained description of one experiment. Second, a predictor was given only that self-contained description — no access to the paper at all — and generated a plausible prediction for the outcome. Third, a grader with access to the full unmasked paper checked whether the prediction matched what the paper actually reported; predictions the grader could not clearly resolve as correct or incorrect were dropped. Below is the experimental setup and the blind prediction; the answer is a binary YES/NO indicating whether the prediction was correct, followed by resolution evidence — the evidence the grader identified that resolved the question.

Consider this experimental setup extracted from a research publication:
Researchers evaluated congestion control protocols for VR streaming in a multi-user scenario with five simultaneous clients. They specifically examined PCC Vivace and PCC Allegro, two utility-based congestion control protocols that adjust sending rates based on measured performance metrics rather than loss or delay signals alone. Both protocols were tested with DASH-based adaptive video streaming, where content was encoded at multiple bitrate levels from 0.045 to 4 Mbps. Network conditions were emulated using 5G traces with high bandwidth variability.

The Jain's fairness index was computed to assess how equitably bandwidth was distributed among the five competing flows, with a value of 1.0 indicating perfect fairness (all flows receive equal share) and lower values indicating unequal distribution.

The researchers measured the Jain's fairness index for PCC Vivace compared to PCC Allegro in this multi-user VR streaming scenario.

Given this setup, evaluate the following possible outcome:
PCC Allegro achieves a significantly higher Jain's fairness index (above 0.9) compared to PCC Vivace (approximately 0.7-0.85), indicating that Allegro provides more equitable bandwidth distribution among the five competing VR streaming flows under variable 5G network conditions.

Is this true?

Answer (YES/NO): NO